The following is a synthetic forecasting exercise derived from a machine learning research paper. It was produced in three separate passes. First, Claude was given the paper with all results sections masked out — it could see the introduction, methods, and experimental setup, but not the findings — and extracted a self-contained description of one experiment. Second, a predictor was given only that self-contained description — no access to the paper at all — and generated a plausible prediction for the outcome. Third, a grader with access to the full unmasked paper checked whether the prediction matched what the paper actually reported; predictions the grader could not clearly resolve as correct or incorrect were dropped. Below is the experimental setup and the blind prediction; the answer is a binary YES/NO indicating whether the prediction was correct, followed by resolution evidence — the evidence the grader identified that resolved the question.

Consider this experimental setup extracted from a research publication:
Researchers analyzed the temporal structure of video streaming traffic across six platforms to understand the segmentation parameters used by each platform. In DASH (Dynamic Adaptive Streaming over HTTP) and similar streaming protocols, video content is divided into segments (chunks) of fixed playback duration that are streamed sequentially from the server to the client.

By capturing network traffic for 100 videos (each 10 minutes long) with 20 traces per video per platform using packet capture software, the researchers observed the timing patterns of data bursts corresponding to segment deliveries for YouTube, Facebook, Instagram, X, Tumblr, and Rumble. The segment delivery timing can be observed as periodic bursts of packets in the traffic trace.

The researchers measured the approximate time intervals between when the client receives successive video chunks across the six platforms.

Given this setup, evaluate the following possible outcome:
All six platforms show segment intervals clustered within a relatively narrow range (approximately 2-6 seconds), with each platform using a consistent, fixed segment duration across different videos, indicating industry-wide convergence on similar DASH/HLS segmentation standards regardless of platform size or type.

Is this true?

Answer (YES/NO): NO